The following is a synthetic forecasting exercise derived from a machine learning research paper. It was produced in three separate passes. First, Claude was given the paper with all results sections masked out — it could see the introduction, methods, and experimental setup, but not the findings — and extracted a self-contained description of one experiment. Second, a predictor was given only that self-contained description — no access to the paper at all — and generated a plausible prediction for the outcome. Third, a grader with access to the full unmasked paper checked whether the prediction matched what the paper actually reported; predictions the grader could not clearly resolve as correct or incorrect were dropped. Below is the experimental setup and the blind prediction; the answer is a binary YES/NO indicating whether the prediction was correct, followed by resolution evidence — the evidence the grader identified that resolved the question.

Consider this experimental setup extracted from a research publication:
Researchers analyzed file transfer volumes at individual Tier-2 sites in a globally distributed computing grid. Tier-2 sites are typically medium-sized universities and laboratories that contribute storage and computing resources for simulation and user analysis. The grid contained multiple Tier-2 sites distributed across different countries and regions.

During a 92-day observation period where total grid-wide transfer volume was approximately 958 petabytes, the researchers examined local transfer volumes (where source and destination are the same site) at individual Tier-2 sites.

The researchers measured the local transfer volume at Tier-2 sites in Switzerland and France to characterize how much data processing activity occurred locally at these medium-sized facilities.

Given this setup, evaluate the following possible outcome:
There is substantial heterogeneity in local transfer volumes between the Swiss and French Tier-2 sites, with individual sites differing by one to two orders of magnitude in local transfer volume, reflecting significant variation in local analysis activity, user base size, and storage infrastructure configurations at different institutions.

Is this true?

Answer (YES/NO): NO